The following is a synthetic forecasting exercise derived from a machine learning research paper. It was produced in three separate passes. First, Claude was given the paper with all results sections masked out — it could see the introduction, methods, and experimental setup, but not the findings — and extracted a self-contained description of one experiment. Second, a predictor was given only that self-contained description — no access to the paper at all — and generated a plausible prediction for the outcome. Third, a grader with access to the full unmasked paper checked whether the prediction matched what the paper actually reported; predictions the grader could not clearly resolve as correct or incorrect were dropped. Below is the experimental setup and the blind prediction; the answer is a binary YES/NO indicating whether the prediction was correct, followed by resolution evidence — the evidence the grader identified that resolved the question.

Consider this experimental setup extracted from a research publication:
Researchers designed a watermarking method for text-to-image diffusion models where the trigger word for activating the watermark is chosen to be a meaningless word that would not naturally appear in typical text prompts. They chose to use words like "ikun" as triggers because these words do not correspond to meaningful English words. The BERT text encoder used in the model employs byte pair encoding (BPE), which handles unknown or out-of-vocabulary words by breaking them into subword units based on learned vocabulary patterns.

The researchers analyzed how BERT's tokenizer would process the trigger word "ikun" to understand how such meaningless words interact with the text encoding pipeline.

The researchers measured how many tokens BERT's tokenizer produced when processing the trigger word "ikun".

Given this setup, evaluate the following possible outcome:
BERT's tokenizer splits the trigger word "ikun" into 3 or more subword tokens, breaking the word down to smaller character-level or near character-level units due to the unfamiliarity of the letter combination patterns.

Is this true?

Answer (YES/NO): NO